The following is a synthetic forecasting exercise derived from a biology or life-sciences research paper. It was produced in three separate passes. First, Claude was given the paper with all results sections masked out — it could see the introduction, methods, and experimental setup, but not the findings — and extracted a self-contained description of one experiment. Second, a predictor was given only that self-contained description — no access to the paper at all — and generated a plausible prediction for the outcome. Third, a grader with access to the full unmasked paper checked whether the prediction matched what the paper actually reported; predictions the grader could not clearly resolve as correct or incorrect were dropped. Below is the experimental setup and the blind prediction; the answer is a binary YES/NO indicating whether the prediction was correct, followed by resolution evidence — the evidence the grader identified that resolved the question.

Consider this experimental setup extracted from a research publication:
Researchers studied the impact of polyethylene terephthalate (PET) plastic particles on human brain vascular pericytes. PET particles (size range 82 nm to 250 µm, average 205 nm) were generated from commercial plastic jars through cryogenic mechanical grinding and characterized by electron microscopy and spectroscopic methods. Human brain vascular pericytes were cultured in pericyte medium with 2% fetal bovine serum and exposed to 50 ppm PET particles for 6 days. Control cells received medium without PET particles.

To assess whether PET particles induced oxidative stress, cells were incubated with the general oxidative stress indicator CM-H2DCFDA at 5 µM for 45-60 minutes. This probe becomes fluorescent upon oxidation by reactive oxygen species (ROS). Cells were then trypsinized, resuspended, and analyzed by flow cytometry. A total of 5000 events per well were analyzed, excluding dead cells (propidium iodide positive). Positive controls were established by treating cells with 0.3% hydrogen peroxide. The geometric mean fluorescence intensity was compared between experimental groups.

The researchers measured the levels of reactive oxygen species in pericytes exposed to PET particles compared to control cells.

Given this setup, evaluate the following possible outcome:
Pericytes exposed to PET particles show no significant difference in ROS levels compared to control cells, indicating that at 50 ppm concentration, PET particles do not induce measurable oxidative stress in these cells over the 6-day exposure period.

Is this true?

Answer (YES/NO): YES